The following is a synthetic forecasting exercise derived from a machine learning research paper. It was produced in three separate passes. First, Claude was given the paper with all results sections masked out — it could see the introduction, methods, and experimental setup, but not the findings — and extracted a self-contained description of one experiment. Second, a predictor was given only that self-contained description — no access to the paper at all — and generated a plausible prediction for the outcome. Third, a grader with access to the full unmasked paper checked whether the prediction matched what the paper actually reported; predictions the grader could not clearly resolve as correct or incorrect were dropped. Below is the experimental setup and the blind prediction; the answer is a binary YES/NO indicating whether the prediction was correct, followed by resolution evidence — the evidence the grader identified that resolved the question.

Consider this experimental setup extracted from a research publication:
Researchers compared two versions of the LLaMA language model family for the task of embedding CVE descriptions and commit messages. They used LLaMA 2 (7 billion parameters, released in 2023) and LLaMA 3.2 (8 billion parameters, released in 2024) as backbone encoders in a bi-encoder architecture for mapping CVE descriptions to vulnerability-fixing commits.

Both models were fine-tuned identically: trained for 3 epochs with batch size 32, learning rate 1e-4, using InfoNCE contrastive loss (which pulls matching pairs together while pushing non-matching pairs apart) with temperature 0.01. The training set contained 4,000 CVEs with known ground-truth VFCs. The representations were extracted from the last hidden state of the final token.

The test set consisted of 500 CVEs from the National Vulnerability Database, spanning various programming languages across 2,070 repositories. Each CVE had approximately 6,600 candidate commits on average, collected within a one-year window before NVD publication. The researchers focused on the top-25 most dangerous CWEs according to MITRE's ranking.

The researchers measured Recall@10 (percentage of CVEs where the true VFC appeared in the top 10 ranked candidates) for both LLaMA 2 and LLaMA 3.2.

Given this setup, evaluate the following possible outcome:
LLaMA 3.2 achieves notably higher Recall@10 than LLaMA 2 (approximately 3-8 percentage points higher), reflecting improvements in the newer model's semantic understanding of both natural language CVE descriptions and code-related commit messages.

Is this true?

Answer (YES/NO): NO